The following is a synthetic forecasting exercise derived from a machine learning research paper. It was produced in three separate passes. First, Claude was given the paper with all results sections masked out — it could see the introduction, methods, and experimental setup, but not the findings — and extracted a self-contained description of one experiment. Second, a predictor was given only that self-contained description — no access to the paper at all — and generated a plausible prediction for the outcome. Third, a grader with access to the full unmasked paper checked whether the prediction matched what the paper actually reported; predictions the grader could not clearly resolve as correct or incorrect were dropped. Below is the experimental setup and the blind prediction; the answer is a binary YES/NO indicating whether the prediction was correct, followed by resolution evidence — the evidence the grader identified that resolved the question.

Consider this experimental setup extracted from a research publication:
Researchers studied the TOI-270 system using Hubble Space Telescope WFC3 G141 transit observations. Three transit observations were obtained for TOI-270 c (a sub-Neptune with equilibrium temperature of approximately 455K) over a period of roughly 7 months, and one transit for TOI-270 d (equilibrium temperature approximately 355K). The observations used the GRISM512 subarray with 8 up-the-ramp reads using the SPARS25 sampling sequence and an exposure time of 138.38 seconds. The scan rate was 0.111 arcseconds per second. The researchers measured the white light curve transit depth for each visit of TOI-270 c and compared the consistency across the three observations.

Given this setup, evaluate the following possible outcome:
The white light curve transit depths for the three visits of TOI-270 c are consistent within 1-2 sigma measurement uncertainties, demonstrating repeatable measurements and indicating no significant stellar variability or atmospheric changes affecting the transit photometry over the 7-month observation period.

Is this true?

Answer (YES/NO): NO